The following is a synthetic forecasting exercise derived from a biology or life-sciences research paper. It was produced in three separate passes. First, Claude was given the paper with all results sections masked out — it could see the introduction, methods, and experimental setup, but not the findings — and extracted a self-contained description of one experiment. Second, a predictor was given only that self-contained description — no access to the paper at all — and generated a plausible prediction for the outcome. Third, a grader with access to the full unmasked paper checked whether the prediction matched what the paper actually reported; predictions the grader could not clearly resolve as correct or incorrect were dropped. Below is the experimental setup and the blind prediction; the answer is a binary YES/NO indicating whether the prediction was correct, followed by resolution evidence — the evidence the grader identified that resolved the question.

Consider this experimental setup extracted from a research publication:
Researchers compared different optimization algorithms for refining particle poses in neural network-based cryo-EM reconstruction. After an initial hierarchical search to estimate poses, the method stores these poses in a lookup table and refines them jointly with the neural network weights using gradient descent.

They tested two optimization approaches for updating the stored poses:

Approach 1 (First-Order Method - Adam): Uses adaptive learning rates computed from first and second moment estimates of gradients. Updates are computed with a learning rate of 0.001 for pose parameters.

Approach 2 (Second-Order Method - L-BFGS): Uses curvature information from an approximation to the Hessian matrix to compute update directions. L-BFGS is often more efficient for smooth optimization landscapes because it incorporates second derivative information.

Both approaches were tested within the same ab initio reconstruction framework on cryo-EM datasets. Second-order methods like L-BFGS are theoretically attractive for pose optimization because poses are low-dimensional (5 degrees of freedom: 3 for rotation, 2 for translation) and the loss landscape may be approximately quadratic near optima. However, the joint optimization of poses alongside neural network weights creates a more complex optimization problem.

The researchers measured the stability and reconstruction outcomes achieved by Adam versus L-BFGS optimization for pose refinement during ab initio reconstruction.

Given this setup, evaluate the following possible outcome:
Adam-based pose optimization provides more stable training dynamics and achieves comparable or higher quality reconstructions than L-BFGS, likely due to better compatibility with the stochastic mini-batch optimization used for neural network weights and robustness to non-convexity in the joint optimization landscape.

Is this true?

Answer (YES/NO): YES